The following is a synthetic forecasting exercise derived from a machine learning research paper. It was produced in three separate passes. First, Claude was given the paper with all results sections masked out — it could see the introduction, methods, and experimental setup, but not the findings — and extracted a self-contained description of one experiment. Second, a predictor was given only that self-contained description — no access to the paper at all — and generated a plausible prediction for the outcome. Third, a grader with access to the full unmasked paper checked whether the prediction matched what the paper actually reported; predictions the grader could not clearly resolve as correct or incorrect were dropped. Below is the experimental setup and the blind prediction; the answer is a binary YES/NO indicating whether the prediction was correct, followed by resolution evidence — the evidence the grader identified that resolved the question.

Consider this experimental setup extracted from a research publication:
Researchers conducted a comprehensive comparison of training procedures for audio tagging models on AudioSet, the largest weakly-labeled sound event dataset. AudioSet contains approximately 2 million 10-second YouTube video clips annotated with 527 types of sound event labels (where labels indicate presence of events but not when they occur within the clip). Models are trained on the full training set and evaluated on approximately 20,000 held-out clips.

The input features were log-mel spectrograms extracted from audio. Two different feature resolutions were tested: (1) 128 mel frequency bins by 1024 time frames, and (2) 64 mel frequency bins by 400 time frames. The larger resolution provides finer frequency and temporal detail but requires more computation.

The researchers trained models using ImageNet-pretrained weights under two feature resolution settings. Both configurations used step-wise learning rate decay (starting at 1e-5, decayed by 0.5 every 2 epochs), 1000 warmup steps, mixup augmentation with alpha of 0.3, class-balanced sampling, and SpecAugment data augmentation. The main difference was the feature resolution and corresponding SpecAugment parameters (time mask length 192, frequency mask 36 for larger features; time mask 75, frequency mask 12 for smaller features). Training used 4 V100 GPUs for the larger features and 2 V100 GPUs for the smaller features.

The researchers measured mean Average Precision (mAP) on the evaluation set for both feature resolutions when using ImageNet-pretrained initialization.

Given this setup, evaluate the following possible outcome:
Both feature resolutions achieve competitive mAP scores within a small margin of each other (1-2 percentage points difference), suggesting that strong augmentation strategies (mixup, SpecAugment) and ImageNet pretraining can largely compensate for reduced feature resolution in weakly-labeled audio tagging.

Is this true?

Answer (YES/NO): YES